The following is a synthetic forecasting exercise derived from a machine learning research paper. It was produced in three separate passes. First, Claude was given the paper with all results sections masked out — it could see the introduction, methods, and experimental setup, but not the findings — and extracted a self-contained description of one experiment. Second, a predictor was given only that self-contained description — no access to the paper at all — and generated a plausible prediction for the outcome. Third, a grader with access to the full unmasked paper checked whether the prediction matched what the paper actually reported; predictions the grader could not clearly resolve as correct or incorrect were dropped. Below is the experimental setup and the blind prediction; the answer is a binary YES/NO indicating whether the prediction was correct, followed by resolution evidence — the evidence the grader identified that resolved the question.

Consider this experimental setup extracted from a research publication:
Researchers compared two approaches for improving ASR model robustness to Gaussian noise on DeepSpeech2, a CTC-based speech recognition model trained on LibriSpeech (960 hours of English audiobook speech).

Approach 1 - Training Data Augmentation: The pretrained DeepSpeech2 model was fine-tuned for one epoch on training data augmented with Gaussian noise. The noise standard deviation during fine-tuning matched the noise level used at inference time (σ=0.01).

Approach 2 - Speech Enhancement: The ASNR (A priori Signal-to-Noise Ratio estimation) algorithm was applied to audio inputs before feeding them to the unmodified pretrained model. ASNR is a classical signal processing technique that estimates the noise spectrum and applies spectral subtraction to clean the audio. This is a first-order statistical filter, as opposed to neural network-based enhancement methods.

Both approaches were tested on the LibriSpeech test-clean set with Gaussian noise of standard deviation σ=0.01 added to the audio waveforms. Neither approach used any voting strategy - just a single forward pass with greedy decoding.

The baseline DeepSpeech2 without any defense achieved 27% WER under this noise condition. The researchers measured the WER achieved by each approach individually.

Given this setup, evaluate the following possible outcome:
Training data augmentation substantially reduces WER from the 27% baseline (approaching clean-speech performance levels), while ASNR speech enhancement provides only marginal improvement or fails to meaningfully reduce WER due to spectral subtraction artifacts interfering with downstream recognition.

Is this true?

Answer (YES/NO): NO